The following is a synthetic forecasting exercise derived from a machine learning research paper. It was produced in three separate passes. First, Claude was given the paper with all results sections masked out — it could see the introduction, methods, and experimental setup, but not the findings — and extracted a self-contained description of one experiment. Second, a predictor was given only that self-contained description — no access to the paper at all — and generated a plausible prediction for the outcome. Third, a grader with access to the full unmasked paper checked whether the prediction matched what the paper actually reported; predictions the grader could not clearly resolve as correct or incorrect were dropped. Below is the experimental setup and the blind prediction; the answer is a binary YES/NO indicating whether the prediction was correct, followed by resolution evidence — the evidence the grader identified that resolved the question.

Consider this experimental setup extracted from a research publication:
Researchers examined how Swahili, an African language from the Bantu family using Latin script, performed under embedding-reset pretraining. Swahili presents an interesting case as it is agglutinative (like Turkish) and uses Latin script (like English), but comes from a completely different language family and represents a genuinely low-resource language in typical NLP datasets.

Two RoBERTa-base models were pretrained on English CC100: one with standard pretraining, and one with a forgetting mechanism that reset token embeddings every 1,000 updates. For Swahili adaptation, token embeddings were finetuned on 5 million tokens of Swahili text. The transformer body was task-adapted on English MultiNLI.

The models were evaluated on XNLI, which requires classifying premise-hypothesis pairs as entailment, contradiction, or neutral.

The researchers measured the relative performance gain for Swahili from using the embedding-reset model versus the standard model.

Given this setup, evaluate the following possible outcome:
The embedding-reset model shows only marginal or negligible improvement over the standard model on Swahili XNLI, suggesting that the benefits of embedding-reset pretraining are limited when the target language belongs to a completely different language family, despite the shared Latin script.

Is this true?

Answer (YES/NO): NO